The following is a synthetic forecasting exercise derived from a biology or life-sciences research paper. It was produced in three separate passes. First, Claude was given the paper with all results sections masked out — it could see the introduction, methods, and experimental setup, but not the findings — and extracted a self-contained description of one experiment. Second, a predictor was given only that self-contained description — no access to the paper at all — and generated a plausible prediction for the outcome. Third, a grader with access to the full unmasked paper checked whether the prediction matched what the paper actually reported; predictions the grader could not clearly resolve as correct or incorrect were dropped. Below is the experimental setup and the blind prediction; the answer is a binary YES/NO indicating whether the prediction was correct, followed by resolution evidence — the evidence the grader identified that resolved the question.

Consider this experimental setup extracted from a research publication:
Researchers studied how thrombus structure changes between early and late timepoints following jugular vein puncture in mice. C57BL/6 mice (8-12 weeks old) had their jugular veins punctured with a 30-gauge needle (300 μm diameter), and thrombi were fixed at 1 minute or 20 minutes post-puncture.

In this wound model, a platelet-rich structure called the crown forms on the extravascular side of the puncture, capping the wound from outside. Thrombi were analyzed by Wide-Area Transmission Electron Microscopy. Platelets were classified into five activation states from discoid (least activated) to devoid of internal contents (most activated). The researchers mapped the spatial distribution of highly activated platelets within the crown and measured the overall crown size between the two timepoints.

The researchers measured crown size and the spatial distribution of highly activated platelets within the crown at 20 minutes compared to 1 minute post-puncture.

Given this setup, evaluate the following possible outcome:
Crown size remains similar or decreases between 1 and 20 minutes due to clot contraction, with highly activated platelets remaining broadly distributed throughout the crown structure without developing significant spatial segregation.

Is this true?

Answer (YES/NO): NO